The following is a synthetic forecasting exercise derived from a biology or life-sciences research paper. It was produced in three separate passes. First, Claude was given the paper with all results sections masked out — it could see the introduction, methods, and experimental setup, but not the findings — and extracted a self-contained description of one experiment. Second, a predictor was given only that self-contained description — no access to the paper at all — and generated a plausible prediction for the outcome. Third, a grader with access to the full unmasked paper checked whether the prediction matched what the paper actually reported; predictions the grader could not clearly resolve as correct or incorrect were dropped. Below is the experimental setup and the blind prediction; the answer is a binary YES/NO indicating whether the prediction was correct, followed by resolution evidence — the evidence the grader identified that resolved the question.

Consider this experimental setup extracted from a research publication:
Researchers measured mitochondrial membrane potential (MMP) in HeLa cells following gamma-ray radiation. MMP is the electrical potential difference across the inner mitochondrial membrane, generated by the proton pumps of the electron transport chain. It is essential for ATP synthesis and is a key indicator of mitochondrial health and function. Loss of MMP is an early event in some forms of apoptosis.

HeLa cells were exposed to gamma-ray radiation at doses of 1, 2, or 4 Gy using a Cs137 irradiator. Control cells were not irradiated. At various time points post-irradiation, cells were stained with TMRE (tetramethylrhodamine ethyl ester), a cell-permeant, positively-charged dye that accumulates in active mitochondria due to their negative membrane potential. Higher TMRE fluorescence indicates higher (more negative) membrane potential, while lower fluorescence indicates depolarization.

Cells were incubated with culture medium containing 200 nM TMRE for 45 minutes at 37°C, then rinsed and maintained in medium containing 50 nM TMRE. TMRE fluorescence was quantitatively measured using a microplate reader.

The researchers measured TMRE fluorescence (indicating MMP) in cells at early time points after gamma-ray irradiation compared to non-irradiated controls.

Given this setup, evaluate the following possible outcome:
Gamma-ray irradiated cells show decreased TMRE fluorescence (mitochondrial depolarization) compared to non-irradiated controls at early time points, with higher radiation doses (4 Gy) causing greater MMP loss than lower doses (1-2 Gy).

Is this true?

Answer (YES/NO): NO